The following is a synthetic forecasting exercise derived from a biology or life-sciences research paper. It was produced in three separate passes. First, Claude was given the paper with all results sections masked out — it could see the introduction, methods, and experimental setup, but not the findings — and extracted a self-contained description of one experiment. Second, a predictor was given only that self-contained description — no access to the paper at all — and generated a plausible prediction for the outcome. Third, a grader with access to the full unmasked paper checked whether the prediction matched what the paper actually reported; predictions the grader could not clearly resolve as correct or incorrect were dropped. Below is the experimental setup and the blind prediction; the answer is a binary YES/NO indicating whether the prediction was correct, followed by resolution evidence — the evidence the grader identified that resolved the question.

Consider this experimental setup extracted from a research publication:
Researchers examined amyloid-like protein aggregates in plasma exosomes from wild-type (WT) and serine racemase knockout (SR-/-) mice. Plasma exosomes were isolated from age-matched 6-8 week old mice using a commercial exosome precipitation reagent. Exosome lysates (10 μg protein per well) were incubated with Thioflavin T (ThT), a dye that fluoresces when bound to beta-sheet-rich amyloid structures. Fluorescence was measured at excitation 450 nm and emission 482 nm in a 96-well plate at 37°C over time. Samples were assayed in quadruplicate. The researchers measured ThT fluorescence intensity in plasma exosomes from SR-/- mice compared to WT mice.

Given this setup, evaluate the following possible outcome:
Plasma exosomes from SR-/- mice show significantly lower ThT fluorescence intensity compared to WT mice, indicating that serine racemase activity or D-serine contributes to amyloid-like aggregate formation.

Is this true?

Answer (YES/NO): NO